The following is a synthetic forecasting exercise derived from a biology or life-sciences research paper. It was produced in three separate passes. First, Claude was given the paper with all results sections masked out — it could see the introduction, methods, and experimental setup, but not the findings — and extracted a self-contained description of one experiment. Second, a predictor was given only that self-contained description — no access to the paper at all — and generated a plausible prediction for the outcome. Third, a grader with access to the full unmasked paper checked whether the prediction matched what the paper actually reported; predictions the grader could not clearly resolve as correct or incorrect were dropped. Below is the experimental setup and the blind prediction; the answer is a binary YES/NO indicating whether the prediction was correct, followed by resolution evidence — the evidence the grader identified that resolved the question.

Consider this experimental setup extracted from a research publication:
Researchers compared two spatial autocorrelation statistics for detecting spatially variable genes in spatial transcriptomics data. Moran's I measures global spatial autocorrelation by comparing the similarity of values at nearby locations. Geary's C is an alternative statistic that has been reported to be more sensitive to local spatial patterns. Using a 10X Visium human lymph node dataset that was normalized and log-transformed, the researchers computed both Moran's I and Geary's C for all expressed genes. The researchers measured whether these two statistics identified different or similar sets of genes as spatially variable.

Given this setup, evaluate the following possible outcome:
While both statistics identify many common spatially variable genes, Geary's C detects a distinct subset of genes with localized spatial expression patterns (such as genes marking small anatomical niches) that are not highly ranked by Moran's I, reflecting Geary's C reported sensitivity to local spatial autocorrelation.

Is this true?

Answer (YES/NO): NO